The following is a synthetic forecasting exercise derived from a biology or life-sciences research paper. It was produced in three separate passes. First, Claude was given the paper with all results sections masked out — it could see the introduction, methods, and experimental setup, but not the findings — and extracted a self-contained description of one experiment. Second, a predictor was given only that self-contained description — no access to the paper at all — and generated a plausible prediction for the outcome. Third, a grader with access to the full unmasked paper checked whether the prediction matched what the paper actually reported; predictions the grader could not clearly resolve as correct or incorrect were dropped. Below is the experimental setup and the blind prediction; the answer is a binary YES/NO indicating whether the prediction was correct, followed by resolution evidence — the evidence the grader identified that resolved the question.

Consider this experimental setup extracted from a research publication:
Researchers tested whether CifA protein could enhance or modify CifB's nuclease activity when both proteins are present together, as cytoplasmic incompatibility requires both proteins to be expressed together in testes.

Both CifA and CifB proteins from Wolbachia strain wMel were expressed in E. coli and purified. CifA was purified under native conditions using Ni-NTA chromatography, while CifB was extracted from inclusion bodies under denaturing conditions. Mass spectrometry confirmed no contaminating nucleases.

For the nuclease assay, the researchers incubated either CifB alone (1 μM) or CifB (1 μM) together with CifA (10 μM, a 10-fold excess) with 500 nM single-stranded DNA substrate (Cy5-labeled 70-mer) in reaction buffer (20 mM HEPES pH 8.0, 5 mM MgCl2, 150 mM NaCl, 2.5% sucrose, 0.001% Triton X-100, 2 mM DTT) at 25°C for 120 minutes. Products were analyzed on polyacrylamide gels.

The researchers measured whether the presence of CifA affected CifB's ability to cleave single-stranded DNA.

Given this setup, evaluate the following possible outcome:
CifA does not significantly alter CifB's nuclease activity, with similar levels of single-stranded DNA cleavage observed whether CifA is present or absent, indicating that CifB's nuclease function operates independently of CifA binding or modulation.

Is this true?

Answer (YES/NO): YES